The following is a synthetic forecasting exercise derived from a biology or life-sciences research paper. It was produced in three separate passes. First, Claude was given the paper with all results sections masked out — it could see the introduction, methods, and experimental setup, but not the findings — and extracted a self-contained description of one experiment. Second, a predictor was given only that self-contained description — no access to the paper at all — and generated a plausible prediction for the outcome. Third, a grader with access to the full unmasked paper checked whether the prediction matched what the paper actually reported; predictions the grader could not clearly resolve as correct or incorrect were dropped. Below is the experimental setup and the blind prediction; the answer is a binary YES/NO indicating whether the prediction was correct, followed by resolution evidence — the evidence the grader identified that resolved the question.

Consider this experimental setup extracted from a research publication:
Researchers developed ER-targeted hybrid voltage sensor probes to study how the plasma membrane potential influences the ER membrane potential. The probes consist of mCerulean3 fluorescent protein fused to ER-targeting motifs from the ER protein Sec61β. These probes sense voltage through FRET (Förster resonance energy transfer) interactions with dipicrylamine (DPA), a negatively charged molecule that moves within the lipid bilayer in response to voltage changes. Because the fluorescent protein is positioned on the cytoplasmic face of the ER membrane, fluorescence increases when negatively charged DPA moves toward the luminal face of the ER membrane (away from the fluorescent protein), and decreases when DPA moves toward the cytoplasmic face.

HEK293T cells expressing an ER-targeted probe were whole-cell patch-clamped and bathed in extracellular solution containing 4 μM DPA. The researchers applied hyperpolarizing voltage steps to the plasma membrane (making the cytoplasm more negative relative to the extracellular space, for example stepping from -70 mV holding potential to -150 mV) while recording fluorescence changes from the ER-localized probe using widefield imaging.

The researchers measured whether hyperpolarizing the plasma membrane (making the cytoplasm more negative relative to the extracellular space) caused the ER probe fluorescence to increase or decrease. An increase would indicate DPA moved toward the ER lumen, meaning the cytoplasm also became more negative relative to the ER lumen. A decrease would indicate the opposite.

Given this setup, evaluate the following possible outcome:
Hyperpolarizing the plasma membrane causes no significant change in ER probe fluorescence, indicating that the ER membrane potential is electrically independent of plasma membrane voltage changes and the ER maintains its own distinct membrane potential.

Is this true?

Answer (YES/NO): NO